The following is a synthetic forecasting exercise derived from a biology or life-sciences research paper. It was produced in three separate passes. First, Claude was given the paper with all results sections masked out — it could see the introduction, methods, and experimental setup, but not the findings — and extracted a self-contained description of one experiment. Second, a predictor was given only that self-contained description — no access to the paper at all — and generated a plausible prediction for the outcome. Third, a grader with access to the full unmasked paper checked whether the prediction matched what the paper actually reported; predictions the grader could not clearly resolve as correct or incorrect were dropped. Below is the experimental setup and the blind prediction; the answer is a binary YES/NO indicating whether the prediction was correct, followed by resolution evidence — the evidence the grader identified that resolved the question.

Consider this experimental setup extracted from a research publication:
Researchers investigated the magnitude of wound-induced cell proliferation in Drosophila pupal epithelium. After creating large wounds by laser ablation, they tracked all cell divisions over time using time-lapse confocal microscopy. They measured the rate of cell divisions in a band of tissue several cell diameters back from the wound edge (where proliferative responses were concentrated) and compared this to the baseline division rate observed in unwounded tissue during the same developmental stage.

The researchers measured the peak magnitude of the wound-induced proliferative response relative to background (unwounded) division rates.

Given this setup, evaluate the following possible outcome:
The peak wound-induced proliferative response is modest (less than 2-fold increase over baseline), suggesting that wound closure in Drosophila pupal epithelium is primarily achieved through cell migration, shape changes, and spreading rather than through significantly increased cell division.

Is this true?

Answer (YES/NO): NO